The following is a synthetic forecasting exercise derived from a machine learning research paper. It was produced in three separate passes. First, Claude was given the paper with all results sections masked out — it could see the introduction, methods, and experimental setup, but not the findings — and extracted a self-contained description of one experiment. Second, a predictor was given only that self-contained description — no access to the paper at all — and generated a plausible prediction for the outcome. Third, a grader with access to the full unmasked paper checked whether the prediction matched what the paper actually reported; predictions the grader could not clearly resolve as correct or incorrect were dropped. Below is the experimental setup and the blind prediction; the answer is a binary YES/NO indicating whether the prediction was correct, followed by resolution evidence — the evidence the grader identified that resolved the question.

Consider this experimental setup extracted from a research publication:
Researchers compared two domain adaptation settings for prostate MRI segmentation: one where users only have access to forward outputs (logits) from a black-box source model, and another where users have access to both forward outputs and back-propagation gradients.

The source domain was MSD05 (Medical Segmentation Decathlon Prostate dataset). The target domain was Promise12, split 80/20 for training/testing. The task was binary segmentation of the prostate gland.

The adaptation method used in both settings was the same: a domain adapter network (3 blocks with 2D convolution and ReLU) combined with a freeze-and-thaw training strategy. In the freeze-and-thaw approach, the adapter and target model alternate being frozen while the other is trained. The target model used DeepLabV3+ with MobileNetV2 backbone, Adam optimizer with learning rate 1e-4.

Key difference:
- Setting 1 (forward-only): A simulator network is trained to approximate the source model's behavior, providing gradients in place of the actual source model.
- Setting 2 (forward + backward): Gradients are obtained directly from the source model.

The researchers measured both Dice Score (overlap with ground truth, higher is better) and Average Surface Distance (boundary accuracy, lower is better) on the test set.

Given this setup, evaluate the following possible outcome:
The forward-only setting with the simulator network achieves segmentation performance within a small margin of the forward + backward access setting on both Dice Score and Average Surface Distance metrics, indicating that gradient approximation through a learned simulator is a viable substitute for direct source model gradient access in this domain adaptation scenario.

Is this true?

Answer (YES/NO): NO